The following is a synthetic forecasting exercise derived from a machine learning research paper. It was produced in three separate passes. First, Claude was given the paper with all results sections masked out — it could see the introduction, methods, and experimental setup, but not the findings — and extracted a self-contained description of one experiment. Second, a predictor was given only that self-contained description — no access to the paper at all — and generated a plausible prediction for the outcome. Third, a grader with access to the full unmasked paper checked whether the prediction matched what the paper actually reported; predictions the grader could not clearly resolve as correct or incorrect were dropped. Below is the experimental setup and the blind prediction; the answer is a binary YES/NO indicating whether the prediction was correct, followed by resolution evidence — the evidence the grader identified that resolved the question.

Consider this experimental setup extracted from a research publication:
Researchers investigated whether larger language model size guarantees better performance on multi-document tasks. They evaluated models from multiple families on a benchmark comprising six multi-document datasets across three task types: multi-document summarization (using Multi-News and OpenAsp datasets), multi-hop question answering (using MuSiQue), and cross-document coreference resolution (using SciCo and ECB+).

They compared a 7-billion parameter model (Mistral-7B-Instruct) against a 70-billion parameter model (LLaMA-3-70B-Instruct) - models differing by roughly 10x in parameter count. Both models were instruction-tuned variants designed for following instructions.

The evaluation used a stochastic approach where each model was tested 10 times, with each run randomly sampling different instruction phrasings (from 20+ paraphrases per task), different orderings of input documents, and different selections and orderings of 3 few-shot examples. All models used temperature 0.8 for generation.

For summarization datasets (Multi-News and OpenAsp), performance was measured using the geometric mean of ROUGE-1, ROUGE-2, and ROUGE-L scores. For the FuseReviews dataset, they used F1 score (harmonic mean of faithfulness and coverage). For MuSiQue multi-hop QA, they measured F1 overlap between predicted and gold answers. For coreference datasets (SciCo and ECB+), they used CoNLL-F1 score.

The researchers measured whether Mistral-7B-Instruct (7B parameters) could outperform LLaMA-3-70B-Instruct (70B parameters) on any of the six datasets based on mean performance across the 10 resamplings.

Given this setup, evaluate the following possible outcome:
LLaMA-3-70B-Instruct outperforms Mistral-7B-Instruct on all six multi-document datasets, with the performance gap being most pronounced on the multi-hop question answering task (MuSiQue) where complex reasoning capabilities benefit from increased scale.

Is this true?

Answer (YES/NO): NO